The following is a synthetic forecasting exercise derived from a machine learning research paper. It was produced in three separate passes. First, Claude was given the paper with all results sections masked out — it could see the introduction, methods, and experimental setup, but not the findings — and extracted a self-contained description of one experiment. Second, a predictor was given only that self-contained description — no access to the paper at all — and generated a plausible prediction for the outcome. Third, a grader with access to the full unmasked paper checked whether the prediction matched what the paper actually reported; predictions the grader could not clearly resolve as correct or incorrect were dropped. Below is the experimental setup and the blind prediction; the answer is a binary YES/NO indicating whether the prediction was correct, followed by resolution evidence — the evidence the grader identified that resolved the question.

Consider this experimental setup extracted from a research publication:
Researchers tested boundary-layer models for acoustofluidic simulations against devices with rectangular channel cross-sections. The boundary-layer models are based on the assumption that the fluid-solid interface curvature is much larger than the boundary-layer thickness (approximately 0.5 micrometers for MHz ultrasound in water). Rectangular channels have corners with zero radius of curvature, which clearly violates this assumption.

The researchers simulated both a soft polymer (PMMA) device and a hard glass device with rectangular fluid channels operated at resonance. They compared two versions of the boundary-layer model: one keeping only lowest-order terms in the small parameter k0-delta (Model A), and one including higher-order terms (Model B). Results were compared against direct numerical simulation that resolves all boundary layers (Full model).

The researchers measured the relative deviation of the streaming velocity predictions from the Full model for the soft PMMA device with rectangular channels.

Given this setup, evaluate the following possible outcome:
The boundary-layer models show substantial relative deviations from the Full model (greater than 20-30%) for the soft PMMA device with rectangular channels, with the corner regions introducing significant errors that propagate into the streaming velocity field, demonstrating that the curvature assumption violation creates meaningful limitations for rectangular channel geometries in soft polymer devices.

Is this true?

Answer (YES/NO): NO